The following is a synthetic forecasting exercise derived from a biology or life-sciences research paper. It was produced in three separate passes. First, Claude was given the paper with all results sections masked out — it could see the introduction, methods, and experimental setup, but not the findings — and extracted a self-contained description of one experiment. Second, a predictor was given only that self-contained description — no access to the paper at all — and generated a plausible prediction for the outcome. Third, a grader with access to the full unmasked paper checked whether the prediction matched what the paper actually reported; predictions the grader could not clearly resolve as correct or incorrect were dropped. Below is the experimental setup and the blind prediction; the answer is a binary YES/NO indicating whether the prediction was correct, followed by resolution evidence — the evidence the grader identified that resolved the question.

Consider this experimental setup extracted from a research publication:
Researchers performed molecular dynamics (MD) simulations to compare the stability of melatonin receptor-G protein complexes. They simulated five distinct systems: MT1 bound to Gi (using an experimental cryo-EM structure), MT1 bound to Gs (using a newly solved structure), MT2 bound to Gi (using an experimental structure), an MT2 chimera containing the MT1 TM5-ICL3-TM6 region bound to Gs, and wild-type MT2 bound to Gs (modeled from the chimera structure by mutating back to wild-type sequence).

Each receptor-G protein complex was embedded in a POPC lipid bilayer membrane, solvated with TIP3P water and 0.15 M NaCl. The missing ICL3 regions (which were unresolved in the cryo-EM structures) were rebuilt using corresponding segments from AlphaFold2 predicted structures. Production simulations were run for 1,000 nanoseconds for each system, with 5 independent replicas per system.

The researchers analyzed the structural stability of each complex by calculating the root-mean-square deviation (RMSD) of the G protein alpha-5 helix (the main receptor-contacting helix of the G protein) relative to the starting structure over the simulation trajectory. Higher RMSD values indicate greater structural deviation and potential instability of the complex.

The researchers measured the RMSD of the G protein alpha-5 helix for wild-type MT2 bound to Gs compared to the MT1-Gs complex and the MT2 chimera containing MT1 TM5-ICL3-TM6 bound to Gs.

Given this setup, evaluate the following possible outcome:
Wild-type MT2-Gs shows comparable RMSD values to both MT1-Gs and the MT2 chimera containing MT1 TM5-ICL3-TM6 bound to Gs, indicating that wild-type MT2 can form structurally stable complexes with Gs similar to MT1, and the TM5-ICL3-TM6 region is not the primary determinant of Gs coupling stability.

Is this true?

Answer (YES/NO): NO